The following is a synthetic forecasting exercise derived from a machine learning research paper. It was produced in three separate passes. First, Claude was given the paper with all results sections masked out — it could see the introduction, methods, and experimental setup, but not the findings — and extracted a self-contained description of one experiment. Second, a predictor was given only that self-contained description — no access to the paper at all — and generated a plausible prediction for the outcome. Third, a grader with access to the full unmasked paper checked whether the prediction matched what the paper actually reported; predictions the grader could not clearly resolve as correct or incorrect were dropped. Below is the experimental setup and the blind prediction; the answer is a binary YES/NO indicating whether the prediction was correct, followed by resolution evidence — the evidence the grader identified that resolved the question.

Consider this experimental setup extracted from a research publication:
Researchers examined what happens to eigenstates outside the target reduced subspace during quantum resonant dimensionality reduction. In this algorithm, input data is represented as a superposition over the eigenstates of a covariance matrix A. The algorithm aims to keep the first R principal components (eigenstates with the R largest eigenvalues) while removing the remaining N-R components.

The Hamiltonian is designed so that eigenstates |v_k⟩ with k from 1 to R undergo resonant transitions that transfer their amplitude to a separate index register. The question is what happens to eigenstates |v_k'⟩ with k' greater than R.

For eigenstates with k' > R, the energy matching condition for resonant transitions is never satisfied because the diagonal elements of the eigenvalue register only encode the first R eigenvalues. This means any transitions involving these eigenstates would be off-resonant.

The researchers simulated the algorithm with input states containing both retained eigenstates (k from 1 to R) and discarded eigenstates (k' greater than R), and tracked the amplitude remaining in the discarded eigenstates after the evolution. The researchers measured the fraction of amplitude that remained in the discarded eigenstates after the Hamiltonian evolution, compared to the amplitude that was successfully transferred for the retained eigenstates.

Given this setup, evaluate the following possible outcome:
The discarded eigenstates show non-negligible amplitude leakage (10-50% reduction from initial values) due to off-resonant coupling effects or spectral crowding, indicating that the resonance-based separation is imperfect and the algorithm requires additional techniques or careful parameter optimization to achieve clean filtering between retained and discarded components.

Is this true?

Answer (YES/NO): NO